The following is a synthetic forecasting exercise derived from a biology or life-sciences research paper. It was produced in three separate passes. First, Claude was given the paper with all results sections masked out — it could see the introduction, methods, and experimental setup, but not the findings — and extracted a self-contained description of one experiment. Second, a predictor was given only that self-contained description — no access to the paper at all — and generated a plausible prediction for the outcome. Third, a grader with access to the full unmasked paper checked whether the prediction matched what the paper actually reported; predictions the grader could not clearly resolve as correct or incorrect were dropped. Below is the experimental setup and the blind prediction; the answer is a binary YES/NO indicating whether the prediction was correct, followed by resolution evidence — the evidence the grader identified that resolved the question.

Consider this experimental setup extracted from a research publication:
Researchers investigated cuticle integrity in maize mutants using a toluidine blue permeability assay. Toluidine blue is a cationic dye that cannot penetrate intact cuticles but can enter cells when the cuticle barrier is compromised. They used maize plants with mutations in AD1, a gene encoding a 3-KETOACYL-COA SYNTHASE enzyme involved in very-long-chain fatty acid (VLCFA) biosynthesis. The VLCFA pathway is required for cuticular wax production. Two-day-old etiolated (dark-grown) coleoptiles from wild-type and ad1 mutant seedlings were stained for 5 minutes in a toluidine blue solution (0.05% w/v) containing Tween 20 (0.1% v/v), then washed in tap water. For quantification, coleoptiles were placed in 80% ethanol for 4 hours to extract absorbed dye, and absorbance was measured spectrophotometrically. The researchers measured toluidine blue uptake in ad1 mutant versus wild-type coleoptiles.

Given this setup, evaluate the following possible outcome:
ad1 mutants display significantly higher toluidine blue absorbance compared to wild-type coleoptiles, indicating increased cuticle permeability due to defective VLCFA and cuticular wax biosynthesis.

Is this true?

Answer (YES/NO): YES